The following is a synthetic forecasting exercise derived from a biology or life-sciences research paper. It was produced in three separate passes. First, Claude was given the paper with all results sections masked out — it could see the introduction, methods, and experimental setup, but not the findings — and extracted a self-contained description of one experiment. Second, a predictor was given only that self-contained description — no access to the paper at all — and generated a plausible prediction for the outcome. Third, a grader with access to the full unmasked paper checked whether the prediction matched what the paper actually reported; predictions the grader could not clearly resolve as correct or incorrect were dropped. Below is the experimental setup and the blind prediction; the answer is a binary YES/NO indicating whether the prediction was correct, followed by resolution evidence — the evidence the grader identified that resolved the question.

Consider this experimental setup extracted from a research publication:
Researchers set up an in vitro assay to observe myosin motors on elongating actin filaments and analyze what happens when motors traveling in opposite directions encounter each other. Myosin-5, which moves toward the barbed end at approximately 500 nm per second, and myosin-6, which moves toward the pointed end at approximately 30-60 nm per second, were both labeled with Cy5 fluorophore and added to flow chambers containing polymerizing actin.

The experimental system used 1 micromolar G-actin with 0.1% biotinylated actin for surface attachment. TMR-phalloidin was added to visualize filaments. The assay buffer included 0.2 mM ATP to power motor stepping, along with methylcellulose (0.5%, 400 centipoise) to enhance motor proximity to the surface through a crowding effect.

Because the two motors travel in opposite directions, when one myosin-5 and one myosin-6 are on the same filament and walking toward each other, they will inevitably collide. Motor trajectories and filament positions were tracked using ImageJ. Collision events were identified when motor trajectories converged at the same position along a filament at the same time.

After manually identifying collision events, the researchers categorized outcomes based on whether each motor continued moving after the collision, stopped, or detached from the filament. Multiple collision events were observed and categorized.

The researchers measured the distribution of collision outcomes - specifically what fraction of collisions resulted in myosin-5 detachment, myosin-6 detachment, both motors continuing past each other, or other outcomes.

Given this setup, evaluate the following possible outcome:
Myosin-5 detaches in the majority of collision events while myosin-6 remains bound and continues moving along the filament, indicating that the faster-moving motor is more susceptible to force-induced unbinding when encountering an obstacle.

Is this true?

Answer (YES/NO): YES